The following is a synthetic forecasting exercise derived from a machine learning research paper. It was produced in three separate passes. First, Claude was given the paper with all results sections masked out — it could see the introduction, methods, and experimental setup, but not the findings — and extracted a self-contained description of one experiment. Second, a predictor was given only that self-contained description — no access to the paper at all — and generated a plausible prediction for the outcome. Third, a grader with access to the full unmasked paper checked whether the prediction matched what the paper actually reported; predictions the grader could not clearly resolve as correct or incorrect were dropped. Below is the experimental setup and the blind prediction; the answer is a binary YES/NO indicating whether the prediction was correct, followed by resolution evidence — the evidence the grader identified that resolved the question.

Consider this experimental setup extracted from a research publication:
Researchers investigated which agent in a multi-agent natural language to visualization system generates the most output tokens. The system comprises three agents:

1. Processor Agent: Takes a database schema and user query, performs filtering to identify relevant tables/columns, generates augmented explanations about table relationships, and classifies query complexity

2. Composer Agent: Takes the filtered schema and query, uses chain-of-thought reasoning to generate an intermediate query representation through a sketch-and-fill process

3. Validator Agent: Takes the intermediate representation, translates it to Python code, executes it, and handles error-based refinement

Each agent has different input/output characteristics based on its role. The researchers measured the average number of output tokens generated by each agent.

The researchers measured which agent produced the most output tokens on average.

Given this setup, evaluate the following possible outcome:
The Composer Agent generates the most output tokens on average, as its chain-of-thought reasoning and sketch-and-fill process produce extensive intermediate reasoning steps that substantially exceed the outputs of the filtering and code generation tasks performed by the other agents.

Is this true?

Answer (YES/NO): NO